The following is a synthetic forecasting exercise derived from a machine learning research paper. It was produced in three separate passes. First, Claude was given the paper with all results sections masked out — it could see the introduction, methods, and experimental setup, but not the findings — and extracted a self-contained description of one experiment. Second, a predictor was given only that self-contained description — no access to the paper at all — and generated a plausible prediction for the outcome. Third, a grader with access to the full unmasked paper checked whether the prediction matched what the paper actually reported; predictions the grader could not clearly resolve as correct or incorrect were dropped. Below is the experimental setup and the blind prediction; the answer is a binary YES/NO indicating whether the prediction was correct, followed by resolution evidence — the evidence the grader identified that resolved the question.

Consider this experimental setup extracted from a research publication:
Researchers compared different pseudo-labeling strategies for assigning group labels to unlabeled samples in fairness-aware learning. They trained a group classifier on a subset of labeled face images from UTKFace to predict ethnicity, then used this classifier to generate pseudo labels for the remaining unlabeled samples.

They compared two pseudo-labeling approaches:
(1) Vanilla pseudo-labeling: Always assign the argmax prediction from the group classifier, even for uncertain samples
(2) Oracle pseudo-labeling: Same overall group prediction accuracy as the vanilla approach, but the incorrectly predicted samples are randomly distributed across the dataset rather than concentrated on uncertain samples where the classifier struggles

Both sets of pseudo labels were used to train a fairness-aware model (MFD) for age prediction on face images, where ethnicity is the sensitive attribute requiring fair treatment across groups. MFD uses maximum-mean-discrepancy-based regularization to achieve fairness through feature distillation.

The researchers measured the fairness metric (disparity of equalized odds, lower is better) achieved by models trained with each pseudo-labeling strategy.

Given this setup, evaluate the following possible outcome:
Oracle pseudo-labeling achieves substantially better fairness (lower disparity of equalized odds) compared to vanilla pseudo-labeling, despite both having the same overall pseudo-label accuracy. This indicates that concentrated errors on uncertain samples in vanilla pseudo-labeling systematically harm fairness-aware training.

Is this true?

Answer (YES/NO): YES